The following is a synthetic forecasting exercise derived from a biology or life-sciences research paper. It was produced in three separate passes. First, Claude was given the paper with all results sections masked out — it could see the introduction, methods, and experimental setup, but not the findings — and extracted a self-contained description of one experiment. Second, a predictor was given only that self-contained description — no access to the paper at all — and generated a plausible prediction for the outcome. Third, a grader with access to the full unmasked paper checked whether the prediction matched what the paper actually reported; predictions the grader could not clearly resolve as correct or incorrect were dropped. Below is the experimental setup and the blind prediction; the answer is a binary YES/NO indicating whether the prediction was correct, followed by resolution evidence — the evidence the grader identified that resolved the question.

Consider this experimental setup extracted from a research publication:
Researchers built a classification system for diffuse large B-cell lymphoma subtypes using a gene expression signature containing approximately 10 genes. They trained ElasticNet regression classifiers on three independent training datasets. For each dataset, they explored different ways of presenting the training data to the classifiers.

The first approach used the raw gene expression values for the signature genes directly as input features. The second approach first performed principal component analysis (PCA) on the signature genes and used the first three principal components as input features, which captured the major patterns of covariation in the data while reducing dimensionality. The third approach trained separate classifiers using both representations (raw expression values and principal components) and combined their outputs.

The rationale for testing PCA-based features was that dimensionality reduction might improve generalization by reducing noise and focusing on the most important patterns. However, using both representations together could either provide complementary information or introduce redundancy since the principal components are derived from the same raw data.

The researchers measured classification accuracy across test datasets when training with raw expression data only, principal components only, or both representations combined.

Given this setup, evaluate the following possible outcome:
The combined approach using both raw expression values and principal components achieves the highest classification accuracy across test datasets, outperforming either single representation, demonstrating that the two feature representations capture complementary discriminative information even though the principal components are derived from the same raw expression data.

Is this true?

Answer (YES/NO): YES